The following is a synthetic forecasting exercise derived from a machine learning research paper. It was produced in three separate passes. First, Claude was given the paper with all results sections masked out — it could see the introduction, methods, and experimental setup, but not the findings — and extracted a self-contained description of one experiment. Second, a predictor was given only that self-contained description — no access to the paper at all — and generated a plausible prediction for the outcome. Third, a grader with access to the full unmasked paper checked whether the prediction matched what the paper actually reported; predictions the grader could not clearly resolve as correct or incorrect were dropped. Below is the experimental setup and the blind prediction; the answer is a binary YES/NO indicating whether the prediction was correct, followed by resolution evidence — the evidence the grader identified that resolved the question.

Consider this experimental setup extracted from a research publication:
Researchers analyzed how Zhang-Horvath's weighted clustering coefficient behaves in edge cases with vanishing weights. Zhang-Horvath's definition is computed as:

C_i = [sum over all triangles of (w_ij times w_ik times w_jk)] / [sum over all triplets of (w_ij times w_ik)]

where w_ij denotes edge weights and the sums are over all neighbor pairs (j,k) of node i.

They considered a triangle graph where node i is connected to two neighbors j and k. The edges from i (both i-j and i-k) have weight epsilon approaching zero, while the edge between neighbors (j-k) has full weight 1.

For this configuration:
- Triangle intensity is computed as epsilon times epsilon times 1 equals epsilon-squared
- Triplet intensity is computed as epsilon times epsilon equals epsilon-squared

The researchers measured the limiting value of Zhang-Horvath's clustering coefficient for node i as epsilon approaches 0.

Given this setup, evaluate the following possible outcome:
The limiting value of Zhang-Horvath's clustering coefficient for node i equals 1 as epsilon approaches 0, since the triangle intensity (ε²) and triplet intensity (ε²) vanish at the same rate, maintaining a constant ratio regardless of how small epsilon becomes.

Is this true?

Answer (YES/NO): YES